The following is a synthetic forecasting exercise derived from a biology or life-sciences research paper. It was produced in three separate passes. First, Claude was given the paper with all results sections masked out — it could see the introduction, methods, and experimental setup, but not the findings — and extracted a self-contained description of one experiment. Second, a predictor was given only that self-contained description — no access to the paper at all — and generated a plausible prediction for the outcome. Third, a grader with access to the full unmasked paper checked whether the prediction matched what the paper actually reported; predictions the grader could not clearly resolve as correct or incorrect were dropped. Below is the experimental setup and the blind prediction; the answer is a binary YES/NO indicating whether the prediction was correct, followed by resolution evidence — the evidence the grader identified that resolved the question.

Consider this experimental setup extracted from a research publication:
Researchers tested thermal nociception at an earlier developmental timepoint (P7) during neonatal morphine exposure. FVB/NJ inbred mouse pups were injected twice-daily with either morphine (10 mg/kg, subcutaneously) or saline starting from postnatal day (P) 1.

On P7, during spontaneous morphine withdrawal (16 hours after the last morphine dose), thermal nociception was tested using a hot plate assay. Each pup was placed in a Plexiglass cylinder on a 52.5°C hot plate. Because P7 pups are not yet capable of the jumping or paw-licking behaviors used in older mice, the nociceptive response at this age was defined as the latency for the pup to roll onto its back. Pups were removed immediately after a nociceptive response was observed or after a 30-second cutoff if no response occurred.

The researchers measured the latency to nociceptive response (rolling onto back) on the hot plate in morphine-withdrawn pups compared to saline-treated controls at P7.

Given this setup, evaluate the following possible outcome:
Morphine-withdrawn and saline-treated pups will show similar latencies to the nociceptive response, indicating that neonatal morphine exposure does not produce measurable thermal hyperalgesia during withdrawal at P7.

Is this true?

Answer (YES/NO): NO